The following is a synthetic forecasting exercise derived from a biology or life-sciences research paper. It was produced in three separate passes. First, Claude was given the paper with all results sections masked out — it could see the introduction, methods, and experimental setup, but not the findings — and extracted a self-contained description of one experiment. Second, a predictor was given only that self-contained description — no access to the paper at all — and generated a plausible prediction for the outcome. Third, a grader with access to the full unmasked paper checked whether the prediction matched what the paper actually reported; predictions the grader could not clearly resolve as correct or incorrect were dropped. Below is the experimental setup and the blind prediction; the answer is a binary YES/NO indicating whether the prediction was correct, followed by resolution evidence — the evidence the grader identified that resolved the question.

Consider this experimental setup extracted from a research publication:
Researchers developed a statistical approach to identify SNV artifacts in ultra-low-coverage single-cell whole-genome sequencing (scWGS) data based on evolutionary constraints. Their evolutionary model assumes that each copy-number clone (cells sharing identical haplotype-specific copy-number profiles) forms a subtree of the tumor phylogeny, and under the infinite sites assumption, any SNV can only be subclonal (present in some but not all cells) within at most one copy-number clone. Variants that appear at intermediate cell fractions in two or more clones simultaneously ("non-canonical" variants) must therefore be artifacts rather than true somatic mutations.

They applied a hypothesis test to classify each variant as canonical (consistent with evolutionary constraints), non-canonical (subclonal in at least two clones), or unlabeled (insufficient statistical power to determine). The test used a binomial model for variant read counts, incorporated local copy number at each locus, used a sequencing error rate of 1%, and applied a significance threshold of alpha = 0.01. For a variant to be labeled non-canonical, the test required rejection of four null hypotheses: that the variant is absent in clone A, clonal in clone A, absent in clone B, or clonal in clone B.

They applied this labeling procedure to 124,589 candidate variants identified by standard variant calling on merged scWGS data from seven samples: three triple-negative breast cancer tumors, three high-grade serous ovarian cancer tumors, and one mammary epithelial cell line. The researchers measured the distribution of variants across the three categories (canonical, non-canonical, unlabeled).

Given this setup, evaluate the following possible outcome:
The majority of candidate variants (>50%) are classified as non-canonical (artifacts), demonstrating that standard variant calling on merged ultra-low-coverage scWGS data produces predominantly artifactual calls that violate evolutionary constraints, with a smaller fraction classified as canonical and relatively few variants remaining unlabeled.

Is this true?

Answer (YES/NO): NO